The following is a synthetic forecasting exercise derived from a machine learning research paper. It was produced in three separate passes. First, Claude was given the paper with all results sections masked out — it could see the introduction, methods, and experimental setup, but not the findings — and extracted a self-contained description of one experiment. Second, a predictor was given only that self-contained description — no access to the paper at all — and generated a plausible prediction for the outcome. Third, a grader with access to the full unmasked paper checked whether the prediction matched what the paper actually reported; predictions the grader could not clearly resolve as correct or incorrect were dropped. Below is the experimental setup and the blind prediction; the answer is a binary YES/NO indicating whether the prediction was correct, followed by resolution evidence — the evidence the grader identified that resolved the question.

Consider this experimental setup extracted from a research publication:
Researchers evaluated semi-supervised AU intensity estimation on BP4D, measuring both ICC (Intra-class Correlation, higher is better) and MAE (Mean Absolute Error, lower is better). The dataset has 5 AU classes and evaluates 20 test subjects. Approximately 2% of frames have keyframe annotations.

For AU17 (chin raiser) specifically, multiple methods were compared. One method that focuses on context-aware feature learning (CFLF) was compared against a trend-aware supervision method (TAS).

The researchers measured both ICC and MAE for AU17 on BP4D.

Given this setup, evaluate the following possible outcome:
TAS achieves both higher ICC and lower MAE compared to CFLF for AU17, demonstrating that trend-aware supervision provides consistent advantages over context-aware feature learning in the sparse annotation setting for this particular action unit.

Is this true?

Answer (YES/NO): NO